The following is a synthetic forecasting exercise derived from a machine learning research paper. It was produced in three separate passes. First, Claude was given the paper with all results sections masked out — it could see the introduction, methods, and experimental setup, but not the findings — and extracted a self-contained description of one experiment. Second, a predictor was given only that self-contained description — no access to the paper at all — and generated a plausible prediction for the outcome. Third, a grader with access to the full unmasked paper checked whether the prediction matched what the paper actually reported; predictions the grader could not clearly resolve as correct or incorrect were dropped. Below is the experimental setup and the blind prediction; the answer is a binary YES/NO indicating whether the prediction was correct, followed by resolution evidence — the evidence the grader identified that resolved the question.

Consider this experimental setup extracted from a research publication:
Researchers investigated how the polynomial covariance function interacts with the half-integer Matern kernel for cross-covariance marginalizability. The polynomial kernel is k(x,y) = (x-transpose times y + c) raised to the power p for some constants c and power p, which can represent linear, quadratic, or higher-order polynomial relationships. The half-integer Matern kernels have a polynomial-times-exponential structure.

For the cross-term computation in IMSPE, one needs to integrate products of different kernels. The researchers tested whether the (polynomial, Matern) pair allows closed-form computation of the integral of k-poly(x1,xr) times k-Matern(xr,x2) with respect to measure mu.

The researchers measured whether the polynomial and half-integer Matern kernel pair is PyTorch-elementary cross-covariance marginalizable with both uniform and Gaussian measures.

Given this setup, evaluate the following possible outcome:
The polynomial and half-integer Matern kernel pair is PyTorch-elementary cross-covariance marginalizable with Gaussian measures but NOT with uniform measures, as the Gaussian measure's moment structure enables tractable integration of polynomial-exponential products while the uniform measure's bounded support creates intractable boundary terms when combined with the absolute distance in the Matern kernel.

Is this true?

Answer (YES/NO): NO